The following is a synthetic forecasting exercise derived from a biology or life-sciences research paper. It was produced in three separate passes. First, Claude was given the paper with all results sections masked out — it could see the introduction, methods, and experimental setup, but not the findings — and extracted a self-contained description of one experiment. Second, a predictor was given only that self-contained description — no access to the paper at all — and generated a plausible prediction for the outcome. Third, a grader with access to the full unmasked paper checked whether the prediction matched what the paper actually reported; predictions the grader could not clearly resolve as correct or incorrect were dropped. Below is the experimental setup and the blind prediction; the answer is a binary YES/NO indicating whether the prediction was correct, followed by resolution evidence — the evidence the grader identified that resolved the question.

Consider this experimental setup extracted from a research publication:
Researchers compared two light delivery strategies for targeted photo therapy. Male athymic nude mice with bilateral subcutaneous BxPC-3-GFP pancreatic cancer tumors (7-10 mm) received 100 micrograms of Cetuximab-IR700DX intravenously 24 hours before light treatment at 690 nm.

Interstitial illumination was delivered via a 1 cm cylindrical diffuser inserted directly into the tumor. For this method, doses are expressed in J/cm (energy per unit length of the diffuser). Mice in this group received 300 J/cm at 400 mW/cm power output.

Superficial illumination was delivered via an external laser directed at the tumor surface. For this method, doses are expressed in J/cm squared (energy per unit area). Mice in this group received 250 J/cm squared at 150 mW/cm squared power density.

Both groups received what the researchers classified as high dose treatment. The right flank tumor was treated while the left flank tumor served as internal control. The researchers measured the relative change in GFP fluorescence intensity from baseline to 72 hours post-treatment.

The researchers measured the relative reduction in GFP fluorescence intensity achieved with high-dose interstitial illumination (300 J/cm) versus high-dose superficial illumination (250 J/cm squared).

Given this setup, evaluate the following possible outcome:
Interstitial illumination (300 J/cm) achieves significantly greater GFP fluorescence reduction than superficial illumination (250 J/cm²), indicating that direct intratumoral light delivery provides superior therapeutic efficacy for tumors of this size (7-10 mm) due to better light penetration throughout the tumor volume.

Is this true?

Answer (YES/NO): NO